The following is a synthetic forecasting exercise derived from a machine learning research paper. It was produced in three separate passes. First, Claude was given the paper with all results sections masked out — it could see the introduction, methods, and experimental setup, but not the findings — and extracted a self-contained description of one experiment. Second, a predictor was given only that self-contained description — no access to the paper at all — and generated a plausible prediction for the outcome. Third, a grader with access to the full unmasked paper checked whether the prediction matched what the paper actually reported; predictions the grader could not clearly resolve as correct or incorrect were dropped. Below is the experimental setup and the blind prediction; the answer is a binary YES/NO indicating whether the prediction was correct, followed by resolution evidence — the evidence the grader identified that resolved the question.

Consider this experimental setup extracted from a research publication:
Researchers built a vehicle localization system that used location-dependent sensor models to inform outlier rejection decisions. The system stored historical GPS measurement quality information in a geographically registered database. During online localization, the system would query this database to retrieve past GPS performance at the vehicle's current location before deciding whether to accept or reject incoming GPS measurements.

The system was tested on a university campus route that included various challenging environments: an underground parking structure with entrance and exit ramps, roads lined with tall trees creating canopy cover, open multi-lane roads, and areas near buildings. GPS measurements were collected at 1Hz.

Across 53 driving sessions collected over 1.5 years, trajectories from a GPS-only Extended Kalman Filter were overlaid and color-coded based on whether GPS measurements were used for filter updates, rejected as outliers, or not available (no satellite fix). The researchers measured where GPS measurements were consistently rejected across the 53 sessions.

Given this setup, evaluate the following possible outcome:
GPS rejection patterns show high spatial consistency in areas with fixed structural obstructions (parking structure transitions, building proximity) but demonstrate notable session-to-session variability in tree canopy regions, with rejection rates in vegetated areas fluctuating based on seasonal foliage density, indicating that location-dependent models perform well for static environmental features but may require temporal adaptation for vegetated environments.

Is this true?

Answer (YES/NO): NO